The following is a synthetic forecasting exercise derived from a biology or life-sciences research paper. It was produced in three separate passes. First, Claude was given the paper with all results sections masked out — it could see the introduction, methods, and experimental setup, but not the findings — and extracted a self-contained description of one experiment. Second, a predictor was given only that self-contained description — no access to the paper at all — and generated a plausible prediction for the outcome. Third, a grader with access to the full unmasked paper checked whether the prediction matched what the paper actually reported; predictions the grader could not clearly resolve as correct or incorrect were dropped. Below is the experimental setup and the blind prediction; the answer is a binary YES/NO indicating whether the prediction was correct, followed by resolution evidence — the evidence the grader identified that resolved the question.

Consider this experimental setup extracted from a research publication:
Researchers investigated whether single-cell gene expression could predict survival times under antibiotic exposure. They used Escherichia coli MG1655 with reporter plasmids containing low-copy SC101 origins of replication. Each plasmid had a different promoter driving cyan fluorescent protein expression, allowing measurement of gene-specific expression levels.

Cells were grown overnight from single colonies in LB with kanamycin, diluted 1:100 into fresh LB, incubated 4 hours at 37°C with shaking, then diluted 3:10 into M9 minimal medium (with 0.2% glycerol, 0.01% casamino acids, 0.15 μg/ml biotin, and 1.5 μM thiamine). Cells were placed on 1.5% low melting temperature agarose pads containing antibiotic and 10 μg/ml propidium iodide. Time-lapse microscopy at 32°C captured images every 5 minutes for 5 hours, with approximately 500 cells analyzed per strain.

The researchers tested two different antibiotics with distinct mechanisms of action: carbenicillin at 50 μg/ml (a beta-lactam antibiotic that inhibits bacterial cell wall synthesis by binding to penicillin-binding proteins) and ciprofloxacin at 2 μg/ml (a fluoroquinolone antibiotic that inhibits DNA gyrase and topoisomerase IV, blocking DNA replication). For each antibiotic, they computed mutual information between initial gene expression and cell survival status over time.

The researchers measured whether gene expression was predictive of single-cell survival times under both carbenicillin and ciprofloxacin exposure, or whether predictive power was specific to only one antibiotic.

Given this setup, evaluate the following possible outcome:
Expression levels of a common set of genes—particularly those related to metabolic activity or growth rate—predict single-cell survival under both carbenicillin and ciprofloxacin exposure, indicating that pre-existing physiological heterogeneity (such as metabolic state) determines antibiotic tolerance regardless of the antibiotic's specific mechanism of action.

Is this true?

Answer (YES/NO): NO